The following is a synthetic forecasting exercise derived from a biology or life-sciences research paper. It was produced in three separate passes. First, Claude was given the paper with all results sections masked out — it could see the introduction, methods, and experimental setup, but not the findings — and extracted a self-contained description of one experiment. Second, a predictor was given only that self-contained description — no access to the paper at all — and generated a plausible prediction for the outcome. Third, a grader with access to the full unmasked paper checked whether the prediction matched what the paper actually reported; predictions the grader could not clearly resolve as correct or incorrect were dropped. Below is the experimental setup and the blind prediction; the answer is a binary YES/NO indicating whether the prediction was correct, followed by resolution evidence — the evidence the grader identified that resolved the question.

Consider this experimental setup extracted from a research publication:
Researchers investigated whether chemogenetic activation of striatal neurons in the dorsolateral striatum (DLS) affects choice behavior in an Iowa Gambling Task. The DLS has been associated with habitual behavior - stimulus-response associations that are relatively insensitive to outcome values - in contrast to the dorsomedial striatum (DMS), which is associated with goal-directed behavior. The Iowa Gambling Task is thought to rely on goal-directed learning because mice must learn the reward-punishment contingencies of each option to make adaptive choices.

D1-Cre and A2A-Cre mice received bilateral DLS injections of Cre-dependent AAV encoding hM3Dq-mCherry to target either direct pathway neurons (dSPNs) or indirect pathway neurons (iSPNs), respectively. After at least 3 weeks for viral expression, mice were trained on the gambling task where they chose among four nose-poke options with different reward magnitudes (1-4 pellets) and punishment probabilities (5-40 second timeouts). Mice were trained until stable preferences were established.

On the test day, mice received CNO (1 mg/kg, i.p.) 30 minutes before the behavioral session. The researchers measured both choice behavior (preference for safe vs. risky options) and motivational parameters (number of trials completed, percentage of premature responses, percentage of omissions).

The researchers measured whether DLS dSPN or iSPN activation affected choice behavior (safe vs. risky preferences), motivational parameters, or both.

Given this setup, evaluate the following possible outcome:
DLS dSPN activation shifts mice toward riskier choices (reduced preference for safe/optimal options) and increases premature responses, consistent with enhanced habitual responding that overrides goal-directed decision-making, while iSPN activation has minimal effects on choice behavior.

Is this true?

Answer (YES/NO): NO